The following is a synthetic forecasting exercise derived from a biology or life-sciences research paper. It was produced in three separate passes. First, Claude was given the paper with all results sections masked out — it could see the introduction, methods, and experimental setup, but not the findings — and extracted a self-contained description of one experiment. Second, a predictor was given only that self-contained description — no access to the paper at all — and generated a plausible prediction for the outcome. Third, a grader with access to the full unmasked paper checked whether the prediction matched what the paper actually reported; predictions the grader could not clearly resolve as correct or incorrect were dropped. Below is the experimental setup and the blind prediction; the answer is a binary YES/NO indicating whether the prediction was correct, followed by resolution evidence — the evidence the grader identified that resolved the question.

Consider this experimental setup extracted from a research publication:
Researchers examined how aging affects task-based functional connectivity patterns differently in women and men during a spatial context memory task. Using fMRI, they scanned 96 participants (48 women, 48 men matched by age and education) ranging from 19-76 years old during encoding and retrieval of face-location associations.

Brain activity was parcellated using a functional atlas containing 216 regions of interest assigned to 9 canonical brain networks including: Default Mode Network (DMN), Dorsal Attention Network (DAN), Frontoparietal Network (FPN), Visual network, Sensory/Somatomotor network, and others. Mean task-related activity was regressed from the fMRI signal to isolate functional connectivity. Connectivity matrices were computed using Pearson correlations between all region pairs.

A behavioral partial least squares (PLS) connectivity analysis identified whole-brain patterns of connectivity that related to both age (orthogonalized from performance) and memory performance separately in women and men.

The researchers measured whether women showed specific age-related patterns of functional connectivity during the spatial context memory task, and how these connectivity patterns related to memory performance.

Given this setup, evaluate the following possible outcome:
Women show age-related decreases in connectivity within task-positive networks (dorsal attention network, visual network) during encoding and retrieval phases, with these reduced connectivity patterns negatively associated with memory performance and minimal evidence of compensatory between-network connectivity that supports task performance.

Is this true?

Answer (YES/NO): NO